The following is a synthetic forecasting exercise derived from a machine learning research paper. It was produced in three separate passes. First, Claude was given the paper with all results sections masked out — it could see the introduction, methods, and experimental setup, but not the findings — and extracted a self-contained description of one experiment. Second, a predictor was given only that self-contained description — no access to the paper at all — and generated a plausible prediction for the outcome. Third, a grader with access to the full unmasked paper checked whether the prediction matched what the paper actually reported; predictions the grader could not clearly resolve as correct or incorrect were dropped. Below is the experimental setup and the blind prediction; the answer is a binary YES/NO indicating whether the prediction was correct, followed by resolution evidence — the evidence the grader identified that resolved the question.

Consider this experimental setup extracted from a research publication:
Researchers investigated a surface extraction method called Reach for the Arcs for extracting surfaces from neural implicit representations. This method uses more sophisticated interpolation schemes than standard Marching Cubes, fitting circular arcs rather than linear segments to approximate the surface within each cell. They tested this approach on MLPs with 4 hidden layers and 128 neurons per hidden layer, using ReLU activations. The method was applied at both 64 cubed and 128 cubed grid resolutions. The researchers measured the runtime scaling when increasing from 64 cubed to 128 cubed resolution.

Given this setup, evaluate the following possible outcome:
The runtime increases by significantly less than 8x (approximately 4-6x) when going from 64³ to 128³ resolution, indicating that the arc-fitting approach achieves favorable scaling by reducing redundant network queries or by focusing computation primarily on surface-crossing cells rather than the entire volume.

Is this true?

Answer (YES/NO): NO